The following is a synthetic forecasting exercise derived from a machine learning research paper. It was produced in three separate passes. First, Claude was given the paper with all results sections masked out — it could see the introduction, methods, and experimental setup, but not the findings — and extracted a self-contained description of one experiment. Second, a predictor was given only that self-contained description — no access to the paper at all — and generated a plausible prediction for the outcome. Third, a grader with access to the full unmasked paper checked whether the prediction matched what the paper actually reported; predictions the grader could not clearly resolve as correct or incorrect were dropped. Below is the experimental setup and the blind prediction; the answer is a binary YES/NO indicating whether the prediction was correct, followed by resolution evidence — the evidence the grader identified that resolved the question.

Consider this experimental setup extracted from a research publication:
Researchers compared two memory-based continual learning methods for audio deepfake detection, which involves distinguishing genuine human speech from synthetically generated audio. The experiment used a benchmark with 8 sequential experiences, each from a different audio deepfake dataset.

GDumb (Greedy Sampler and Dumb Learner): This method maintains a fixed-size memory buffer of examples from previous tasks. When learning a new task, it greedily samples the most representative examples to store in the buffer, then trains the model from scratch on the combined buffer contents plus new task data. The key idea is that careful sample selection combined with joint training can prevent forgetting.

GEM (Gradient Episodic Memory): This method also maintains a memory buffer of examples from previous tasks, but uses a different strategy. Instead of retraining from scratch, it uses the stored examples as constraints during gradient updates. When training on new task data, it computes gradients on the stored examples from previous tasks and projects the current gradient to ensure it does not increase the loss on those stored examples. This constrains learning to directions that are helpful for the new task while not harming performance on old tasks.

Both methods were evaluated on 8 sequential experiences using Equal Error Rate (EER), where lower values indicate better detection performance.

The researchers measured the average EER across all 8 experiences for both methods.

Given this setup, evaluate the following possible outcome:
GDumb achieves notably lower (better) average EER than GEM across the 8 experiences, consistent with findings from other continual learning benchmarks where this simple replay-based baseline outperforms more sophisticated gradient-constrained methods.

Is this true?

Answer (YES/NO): NO